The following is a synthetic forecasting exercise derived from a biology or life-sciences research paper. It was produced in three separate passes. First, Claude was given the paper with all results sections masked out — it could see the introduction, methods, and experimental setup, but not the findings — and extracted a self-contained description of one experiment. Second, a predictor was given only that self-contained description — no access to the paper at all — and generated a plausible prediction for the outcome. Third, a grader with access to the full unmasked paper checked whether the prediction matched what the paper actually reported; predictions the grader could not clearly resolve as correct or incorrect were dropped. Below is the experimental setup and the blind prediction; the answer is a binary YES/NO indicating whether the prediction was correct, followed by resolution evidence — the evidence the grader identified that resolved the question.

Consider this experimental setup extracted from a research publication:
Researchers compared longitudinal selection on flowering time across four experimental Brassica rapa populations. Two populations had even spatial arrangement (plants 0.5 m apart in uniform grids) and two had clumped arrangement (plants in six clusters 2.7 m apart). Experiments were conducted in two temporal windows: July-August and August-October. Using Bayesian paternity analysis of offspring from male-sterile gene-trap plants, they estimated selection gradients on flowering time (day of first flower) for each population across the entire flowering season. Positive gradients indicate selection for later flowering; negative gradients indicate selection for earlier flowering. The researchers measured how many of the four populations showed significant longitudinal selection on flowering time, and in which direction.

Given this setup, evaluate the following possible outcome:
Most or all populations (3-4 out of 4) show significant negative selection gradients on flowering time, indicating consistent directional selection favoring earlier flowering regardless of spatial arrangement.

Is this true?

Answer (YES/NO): NO